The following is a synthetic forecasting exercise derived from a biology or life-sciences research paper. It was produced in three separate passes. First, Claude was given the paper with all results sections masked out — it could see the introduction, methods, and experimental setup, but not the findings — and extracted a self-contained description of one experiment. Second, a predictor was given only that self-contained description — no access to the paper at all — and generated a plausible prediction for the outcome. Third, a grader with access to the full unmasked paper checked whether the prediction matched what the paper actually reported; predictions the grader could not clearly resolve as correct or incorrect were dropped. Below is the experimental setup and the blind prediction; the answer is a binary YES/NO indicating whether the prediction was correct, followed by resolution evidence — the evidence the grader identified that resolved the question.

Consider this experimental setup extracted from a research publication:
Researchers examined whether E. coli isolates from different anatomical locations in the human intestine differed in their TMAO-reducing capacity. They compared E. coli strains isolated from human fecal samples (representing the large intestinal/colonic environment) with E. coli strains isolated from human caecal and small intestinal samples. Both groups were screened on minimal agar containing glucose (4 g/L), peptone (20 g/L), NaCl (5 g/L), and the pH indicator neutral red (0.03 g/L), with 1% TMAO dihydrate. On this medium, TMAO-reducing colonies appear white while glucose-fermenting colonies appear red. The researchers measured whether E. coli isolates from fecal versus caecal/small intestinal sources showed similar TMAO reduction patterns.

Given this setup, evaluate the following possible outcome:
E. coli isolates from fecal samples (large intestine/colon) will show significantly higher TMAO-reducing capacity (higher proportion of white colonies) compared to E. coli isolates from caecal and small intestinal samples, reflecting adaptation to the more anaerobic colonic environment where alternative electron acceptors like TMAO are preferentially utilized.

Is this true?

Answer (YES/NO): NO